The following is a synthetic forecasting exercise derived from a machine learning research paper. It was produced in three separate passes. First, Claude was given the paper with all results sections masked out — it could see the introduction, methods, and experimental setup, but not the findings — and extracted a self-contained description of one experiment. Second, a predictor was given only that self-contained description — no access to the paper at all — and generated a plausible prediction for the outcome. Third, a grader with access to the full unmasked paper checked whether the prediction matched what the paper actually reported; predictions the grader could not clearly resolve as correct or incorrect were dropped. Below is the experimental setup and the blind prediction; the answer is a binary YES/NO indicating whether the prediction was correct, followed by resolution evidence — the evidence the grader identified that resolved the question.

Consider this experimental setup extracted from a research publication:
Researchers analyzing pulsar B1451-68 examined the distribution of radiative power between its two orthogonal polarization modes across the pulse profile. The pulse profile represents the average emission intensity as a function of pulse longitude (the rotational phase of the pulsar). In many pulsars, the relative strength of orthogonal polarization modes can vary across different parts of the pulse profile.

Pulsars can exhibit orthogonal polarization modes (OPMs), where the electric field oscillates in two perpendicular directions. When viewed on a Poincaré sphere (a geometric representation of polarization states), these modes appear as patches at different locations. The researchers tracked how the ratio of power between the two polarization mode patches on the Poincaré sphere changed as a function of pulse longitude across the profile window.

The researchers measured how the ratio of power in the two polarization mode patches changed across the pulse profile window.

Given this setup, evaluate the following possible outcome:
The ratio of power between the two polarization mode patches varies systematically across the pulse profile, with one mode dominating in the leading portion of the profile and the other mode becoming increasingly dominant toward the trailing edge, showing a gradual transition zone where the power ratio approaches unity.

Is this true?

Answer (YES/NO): NO